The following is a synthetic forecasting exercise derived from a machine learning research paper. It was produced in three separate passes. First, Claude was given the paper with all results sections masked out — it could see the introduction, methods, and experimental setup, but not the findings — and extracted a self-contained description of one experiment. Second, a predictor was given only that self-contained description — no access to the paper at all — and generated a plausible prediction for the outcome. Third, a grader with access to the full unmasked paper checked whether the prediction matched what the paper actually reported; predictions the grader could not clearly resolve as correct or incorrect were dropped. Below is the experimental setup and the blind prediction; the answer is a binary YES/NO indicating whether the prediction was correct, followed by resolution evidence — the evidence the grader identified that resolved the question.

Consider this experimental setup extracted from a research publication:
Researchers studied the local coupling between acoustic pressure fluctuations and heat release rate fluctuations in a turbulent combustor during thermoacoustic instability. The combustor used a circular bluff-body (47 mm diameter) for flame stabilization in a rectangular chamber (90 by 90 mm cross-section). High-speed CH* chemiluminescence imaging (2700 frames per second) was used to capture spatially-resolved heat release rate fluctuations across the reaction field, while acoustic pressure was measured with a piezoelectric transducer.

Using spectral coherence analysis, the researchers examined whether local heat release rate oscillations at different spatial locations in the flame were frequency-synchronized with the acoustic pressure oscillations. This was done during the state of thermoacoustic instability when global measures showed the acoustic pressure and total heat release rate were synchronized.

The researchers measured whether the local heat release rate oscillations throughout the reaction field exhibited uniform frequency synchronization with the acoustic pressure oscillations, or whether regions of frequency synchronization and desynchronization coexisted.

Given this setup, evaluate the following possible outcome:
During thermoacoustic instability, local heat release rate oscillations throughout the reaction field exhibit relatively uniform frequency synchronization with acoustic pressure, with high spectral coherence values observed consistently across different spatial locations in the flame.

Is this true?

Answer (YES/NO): NO